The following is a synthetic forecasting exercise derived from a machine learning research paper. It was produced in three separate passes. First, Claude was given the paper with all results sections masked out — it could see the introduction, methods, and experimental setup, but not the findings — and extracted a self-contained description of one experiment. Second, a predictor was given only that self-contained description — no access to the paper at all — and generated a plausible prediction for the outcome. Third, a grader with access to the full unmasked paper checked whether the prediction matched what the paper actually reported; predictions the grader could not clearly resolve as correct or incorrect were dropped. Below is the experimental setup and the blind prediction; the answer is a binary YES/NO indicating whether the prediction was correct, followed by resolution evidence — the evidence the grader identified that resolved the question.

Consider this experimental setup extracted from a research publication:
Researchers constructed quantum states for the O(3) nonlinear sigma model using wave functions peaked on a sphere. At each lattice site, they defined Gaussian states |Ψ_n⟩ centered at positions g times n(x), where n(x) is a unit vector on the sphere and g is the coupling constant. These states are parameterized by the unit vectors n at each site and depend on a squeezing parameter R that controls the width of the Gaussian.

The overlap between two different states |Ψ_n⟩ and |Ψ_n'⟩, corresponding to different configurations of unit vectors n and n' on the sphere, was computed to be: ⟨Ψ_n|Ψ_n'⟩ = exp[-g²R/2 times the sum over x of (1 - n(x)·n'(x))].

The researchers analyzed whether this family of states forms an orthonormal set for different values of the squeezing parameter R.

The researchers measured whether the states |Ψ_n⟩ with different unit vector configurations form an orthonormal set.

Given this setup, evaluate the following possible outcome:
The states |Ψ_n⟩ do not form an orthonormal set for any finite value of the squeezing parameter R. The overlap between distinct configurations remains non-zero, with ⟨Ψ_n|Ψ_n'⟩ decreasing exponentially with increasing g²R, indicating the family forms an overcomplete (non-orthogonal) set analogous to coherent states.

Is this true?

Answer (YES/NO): YES